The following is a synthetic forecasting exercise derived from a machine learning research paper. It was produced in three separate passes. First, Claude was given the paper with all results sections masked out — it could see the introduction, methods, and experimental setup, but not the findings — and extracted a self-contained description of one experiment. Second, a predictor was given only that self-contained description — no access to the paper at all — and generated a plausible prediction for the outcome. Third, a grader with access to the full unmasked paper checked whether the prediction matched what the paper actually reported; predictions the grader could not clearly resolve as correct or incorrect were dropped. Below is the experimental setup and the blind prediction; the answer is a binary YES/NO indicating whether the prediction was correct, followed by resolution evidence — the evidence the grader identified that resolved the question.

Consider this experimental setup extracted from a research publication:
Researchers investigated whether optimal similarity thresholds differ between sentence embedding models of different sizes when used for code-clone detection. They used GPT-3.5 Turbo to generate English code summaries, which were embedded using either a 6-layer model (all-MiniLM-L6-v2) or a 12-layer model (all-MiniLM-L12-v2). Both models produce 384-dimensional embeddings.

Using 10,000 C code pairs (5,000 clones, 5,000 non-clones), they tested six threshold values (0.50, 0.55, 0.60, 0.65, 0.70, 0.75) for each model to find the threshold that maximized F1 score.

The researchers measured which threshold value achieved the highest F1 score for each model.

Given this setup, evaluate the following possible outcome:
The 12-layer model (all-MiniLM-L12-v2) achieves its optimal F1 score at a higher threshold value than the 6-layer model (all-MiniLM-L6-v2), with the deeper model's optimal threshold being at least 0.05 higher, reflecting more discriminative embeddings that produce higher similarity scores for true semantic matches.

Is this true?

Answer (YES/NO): NO